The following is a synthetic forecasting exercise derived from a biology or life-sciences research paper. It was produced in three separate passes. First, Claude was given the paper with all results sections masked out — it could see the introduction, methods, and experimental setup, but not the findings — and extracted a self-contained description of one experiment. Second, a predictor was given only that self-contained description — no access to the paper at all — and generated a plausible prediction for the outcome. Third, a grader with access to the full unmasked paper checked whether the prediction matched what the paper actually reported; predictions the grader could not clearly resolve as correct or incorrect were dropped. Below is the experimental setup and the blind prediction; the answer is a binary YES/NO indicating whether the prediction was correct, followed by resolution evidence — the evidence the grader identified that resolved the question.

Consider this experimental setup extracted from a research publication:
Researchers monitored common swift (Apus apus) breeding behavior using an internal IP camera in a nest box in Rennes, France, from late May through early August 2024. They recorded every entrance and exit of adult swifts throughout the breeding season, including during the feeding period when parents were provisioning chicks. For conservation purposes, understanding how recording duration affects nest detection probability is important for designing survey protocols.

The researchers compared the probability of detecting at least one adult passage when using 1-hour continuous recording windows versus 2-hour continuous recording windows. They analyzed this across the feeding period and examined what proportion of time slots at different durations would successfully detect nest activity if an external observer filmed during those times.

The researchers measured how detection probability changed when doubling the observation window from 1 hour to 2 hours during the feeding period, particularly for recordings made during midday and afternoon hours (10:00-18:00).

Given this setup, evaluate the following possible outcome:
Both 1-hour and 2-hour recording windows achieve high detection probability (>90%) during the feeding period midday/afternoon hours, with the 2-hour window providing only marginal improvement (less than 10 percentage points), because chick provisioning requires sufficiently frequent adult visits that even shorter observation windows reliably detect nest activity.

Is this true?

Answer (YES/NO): NO